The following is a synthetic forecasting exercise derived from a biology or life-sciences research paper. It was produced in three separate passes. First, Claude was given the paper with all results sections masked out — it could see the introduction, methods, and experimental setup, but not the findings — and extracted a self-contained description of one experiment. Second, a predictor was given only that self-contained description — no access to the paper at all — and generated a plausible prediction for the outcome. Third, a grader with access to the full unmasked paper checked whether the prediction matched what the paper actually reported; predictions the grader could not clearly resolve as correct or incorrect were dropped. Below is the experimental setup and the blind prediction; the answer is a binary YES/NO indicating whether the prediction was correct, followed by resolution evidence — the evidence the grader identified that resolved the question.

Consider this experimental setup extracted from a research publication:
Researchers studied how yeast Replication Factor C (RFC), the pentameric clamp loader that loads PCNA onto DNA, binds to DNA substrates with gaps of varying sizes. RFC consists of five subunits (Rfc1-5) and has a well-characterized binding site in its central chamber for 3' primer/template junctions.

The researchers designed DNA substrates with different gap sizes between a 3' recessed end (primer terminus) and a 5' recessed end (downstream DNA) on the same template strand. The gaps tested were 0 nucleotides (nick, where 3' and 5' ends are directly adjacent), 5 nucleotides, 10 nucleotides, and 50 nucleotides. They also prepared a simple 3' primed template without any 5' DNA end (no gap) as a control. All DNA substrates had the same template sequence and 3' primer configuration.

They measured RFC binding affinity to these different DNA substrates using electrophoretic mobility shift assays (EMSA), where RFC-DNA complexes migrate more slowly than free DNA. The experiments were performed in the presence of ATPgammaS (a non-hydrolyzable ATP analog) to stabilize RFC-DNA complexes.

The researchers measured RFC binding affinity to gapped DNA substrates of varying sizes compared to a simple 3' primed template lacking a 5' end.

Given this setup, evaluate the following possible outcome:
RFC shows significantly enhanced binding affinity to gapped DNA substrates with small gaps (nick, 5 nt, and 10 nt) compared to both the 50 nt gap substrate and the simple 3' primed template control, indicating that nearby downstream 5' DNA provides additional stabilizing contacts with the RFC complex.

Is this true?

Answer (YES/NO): NO